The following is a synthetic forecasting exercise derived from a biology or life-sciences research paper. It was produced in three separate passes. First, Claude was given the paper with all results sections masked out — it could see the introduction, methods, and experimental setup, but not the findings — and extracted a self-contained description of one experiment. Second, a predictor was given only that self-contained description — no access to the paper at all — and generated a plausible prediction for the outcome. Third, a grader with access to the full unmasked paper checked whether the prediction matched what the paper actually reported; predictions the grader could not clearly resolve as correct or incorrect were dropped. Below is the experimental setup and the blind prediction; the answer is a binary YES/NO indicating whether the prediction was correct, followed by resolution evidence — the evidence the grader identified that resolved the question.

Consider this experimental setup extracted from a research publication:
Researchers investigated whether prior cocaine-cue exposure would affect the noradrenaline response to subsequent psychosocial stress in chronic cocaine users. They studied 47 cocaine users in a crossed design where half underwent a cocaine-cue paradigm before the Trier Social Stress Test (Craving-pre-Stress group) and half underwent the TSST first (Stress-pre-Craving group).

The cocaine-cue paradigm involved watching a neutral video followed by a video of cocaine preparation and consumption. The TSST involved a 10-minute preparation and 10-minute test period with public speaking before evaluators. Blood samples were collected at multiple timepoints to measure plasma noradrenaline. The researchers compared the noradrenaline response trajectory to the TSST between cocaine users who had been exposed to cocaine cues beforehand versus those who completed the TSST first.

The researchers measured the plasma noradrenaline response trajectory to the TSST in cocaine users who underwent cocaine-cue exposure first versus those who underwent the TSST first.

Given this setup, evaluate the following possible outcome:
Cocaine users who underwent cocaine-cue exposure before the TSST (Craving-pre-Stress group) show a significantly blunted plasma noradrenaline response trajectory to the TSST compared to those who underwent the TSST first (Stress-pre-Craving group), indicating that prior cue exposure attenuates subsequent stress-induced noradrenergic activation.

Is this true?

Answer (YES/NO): NO